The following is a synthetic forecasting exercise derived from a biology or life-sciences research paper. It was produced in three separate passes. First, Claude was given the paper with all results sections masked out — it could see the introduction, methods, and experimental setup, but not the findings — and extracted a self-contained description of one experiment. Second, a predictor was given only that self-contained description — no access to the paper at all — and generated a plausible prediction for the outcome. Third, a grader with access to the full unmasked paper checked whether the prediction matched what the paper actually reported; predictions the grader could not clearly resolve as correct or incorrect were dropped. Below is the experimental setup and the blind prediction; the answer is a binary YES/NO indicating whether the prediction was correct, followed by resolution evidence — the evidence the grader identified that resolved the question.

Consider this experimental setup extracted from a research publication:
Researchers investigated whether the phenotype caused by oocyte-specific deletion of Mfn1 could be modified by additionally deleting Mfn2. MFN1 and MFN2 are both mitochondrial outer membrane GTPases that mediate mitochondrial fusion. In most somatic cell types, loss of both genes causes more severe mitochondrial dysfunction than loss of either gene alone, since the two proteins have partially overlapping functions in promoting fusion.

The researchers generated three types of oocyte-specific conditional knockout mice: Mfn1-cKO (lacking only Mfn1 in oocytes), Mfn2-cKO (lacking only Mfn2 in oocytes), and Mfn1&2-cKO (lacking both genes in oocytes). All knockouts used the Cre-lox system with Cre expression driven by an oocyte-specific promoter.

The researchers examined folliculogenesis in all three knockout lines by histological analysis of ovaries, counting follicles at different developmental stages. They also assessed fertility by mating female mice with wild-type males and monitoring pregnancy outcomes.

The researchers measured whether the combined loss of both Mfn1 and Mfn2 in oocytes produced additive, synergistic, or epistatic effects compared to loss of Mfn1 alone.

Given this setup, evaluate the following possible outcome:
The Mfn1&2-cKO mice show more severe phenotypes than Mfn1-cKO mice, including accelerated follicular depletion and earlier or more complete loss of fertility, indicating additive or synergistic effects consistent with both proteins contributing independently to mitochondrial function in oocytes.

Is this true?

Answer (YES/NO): NO